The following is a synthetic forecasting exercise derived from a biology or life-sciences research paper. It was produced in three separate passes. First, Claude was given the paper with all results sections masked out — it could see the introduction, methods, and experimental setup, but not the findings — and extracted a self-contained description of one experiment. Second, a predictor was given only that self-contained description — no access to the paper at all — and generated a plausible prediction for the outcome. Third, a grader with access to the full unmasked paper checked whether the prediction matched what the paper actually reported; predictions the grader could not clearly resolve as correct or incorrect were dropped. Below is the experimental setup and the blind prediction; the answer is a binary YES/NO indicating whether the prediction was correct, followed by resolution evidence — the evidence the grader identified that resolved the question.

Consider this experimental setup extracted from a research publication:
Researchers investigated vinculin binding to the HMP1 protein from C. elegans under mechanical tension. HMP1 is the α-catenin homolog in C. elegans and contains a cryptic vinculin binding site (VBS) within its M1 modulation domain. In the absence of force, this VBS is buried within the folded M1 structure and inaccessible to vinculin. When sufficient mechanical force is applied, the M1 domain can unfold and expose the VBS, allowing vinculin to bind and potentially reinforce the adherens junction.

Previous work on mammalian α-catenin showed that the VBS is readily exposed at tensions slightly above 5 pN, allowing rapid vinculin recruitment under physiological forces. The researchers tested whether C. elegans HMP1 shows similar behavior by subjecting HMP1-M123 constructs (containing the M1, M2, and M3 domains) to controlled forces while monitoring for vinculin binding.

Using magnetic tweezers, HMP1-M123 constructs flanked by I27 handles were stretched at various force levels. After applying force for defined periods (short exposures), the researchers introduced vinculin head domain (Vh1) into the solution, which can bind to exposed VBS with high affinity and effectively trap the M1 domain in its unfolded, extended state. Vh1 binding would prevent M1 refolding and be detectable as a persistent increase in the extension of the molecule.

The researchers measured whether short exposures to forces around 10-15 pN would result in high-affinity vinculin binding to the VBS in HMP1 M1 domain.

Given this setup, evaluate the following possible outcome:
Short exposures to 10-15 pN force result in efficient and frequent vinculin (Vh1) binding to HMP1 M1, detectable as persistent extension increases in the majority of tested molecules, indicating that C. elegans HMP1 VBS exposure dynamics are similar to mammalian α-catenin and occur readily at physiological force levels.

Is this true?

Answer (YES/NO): NO